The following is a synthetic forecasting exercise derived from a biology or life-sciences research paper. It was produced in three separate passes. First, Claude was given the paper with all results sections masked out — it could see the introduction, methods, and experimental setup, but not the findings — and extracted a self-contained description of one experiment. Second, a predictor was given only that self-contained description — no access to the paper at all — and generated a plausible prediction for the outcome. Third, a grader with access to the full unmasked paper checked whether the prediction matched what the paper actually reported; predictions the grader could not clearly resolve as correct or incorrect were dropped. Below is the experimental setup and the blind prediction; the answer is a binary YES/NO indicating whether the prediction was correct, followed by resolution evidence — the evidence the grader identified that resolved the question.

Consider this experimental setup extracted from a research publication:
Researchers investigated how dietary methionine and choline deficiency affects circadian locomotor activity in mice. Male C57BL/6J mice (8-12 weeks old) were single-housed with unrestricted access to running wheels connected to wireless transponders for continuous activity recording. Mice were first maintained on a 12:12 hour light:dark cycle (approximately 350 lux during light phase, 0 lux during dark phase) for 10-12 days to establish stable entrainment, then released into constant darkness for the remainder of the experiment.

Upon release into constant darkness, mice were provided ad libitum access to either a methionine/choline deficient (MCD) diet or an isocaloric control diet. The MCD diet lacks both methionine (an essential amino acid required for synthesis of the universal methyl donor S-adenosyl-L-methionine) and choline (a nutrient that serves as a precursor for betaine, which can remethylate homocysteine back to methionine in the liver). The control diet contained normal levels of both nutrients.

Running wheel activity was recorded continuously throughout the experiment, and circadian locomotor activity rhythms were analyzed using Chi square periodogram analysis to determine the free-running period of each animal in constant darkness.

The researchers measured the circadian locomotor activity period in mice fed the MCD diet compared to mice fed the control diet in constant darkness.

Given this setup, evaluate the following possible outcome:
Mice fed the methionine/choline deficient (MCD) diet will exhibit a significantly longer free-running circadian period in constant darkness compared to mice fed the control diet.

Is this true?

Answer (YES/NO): NO